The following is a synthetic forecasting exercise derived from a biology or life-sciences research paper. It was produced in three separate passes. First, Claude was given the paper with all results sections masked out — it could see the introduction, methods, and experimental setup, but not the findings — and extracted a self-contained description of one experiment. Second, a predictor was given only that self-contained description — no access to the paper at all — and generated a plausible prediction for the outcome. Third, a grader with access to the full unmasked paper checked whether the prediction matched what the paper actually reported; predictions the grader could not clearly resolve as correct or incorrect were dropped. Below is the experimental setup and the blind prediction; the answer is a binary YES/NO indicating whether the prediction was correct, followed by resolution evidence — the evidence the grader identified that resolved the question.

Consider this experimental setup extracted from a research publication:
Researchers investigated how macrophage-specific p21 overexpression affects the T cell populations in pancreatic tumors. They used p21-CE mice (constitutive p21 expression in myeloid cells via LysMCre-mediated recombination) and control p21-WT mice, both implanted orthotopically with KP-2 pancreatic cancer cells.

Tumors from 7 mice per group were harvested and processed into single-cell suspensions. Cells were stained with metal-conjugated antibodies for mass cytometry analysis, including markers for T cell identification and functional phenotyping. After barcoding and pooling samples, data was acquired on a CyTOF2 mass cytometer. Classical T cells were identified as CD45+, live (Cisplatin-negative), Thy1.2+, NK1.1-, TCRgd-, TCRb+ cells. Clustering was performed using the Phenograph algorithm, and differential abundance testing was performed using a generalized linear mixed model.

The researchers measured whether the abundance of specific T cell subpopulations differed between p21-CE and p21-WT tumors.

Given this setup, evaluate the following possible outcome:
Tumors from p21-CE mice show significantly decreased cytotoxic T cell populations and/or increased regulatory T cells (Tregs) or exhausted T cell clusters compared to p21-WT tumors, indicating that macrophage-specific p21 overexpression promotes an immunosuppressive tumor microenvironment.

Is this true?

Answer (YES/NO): YES